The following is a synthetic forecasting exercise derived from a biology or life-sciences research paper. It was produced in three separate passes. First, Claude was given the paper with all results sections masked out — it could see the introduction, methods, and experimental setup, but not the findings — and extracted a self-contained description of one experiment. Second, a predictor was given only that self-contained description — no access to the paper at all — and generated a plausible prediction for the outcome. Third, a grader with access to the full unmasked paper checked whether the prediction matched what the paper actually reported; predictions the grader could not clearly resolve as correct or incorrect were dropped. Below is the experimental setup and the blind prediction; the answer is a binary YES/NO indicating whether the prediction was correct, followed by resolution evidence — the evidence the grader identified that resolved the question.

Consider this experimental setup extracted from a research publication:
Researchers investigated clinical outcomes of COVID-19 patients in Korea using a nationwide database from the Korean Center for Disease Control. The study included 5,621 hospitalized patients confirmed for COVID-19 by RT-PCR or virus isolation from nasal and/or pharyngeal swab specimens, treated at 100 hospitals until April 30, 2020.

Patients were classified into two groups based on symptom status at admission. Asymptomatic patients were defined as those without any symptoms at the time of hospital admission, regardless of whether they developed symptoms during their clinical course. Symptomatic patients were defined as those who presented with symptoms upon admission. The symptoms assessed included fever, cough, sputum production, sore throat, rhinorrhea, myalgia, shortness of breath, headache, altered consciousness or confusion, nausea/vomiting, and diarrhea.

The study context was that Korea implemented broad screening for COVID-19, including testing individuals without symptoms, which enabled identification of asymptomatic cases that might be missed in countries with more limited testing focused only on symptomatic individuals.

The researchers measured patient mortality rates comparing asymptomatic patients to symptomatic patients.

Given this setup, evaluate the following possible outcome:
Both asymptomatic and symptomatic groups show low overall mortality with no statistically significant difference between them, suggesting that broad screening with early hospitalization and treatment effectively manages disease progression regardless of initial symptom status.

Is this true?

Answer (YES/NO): YES